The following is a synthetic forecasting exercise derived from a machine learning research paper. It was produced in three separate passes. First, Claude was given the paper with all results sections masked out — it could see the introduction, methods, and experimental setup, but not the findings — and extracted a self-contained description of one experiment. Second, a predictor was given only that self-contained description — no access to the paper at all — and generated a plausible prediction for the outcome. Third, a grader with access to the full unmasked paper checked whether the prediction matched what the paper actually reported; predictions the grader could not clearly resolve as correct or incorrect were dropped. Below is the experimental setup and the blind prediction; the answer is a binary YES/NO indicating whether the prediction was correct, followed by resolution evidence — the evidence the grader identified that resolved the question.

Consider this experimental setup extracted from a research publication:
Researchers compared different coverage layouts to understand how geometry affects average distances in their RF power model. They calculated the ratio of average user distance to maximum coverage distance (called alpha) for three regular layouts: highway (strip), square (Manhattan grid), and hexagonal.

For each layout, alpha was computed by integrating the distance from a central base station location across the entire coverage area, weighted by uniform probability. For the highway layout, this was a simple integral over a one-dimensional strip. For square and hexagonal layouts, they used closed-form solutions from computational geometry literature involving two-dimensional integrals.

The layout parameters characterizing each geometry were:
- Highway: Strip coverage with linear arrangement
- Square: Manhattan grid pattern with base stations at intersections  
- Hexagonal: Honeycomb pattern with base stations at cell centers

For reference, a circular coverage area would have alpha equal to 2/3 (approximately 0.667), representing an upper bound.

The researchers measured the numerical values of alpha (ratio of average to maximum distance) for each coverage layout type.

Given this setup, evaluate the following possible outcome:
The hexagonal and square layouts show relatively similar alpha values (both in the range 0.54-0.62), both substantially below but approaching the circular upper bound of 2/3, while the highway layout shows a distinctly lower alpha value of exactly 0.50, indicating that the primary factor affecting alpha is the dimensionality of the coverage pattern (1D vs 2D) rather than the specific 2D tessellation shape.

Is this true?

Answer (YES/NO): NO